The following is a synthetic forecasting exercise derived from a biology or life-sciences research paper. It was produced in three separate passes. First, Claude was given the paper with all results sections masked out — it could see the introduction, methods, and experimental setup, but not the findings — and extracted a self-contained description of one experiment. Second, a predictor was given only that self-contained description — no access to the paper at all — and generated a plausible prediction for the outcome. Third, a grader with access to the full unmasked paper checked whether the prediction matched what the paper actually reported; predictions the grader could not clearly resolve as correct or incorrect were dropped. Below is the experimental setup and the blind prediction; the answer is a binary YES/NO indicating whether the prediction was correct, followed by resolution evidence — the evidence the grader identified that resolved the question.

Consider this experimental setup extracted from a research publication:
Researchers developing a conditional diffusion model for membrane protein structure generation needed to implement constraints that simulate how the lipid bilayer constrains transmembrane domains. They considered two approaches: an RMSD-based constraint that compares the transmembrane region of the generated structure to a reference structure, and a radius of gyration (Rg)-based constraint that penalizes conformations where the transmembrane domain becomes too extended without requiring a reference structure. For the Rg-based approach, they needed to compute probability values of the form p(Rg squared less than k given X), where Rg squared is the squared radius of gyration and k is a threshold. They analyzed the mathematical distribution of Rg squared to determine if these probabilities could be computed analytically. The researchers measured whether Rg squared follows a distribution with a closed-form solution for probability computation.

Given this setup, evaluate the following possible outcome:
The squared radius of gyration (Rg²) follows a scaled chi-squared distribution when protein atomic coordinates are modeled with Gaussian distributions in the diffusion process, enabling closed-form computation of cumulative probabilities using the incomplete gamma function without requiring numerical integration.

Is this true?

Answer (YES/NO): NO